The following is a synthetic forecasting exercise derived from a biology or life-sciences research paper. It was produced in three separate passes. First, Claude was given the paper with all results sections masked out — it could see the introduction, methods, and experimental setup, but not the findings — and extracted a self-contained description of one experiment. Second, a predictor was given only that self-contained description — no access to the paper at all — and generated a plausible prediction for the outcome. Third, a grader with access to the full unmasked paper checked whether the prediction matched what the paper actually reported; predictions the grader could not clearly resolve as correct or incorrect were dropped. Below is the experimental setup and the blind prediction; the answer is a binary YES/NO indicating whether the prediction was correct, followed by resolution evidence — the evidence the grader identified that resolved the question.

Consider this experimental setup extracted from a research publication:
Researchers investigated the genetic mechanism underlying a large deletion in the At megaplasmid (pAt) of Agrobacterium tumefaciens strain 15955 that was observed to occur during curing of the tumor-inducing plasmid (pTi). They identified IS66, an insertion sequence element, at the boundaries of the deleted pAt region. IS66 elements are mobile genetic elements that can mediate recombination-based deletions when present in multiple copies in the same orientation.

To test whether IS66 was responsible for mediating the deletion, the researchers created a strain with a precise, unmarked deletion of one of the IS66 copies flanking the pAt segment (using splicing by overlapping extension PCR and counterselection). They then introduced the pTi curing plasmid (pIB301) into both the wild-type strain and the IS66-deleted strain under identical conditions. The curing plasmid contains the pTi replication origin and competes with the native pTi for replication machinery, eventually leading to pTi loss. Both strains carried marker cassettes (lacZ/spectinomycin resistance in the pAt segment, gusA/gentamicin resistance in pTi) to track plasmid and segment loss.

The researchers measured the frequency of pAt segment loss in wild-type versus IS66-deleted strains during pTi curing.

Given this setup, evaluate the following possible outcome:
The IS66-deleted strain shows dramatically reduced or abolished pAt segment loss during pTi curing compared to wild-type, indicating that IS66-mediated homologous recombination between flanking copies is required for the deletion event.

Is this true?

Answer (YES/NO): YES